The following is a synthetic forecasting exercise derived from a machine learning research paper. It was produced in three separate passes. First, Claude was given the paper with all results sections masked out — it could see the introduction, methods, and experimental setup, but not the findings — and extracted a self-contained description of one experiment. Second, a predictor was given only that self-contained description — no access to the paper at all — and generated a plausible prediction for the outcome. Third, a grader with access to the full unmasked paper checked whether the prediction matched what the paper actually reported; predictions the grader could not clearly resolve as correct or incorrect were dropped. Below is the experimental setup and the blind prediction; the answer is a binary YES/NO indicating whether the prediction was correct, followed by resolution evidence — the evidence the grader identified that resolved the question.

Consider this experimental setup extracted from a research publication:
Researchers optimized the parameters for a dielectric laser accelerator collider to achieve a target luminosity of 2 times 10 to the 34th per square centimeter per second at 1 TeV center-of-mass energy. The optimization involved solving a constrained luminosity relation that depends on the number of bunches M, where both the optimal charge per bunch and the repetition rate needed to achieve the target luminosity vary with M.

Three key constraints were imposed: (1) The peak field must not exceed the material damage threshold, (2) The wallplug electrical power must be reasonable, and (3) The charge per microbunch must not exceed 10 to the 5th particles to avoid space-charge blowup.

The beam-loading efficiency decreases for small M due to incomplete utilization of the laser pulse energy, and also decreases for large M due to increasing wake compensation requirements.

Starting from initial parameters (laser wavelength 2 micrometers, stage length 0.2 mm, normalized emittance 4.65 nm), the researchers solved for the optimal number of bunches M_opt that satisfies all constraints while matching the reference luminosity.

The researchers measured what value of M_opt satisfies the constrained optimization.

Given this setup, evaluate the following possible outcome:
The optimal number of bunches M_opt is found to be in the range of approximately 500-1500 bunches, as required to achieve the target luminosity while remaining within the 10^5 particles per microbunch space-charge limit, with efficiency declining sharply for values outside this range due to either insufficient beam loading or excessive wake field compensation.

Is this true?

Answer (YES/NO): NO